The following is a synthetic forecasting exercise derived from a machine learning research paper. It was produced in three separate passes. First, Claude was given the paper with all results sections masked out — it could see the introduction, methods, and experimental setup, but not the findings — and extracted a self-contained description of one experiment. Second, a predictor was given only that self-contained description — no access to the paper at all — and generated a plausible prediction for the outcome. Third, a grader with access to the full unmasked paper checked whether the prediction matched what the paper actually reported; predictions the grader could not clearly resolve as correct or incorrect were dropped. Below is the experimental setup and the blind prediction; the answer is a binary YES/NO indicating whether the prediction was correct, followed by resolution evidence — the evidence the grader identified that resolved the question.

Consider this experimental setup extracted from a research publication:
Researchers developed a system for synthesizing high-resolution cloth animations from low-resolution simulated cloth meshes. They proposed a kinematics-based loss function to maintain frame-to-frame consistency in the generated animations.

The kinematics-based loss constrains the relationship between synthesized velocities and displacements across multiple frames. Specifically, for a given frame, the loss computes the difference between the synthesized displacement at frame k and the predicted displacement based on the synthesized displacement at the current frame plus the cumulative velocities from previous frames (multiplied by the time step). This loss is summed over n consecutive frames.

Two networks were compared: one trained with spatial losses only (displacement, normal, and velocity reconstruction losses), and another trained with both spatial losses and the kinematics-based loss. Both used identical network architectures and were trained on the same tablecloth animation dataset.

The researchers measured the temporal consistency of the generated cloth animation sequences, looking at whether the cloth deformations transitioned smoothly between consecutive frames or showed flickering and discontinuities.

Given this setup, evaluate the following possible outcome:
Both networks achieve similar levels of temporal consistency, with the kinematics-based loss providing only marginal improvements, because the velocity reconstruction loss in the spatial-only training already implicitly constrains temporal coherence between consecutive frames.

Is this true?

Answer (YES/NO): NO